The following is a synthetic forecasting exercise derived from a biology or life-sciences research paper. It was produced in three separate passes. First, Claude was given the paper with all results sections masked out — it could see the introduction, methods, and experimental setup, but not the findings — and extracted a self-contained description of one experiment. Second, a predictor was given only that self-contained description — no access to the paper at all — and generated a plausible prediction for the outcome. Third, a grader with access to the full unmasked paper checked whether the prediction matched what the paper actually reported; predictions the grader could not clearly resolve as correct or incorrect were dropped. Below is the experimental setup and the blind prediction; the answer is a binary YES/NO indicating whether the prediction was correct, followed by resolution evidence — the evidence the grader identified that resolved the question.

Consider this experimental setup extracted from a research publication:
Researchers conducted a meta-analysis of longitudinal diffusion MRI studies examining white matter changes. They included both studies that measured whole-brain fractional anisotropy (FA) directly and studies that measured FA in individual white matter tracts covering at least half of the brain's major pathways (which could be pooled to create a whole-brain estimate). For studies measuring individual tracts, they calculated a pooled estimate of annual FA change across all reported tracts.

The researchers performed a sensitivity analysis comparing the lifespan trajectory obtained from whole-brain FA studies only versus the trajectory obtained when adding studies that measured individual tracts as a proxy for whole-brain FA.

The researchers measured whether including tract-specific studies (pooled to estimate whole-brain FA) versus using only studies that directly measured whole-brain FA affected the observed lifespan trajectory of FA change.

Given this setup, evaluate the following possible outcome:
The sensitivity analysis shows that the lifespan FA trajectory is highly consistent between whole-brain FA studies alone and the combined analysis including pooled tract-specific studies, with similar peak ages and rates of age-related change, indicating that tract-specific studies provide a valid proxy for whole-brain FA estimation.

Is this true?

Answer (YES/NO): YES